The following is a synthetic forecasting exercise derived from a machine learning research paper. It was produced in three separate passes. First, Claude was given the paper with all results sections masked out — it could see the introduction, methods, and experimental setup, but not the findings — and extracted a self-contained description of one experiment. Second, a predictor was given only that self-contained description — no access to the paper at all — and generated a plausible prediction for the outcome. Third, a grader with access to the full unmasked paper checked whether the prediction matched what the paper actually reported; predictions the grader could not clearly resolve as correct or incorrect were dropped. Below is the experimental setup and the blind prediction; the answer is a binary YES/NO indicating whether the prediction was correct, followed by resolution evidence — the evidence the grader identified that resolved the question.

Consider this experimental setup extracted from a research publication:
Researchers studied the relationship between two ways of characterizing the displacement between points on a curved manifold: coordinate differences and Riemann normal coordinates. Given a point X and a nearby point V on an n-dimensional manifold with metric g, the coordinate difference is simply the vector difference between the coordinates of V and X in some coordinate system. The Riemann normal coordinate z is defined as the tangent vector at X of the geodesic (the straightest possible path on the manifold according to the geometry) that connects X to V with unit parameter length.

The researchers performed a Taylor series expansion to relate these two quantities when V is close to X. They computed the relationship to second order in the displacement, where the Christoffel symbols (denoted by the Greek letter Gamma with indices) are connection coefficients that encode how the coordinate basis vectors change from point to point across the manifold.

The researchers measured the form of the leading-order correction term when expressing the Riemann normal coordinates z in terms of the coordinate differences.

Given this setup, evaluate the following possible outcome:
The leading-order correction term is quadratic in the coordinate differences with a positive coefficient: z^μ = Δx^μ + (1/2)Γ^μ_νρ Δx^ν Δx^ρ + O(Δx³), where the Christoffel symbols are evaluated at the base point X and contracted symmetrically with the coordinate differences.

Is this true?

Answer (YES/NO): YES